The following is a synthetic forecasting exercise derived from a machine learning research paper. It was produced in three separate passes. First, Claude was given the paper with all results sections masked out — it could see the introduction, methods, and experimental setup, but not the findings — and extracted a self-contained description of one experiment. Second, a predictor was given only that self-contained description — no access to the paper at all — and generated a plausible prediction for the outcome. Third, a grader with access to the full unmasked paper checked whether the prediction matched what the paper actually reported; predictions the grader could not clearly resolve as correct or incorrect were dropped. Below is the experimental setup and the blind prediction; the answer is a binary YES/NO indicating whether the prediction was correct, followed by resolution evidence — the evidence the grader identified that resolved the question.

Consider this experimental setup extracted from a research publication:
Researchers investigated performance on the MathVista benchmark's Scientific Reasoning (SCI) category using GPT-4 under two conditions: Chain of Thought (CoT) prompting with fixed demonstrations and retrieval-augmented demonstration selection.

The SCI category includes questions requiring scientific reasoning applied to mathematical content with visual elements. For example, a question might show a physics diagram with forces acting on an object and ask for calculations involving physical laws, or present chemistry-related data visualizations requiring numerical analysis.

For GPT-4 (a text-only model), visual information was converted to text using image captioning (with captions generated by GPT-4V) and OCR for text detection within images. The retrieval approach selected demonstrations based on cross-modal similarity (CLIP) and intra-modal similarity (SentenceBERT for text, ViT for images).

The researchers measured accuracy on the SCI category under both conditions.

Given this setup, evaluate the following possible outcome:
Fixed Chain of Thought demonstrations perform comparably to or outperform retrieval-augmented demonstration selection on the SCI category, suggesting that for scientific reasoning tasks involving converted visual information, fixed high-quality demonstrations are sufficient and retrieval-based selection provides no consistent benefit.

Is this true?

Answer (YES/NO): YES